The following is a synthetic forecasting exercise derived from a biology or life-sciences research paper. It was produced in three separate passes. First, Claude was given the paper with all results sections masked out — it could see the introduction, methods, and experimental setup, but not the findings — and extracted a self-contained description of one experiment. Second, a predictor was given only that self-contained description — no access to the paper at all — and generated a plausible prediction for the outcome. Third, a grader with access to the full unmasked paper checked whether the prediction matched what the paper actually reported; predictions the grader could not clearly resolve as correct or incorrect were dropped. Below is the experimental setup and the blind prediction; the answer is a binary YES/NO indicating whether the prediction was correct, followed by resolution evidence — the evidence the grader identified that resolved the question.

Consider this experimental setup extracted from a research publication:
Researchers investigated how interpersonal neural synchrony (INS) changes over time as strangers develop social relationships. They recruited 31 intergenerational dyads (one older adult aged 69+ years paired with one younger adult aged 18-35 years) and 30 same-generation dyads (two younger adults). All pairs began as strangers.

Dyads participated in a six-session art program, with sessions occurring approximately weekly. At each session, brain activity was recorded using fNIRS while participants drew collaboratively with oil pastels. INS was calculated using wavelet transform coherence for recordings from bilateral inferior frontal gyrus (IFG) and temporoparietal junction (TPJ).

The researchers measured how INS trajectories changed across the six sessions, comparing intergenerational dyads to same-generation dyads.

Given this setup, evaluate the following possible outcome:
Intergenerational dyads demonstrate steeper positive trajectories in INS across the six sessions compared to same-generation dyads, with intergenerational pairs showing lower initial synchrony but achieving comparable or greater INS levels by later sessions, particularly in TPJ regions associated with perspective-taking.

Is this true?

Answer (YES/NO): NO